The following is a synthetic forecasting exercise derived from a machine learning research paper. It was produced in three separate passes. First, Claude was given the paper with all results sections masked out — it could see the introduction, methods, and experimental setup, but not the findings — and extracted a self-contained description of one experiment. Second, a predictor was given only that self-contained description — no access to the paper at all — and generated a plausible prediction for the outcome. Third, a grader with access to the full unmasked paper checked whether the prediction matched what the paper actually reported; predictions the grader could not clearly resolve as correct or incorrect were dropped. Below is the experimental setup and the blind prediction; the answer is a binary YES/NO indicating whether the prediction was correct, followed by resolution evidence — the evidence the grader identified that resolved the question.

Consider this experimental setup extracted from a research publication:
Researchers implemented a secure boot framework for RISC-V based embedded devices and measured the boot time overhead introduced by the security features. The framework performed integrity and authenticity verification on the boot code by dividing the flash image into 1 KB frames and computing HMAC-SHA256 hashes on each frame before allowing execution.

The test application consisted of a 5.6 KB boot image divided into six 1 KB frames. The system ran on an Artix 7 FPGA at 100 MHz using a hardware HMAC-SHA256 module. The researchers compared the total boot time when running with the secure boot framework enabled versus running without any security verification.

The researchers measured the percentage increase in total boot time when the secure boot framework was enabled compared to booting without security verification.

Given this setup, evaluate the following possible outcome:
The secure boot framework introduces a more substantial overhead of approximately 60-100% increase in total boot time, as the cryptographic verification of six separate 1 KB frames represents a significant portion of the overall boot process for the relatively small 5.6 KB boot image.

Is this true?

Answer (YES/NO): NO